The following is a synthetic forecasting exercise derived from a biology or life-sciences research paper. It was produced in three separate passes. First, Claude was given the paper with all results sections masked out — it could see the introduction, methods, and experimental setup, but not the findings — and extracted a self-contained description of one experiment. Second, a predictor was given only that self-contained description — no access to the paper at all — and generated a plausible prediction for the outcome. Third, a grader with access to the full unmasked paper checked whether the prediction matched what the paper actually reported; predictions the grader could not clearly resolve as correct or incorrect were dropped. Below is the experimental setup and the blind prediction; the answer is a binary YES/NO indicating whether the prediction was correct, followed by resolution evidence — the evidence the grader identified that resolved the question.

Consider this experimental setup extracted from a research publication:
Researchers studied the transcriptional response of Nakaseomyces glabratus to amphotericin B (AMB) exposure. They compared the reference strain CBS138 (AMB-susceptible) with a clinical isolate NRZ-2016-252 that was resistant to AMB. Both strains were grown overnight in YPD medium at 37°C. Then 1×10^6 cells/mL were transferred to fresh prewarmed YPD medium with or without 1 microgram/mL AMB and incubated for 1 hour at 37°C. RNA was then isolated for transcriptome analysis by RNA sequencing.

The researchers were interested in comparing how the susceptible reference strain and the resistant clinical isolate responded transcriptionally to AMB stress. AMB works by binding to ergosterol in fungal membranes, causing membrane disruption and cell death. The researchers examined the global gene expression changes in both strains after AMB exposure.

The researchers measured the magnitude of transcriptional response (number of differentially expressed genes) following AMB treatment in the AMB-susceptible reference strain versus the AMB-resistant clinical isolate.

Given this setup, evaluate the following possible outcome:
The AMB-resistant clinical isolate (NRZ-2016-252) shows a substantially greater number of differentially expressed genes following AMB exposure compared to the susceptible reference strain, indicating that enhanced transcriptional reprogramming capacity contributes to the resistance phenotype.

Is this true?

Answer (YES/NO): NO